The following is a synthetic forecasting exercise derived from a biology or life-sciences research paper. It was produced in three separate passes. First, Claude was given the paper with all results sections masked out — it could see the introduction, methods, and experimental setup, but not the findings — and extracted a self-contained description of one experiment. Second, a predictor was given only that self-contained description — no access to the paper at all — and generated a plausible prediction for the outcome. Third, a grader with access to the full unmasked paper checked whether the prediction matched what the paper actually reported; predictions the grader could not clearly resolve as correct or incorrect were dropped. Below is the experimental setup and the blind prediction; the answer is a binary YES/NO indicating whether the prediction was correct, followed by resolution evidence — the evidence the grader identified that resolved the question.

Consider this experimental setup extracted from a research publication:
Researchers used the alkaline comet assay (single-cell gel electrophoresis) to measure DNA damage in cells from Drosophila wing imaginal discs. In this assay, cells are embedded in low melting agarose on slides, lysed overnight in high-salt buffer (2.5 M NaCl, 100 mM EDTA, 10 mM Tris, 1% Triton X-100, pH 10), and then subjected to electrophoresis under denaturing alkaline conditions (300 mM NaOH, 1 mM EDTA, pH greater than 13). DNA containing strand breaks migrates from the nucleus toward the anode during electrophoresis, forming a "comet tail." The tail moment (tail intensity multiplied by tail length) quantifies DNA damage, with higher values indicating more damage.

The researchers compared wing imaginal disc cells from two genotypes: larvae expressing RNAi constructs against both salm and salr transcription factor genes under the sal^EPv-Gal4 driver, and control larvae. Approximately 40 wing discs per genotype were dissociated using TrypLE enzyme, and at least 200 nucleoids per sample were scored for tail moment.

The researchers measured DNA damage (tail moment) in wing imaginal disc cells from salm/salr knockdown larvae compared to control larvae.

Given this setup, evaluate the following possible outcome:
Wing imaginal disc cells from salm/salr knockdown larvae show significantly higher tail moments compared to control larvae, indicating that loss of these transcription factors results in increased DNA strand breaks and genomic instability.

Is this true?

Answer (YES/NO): YES